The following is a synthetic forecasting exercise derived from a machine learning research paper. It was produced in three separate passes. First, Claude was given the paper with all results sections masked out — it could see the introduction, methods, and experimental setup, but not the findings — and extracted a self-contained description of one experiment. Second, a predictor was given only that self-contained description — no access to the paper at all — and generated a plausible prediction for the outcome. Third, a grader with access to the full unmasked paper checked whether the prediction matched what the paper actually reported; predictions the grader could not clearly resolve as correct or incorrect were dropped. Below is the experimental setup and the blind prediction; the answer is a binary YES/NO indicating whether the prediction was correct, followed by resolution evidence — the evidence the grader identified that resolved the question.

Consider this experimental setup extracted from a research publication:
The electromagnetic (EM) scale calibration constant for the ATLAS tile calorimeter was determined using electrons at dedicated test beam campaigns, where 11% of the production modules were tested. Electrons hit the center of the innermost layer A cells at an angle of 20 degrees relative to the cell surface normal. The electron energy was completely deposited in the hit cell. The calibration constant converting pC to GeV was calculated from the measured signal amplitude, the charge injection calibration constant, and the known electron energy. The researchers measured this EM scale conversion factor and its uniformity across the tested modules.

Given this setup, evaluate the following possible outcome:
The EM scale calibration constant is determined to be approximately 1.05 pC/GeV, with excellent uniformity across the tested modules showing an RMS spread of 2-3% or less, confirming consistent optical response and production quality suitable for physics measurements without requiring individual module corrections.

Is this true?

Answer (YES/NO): YES